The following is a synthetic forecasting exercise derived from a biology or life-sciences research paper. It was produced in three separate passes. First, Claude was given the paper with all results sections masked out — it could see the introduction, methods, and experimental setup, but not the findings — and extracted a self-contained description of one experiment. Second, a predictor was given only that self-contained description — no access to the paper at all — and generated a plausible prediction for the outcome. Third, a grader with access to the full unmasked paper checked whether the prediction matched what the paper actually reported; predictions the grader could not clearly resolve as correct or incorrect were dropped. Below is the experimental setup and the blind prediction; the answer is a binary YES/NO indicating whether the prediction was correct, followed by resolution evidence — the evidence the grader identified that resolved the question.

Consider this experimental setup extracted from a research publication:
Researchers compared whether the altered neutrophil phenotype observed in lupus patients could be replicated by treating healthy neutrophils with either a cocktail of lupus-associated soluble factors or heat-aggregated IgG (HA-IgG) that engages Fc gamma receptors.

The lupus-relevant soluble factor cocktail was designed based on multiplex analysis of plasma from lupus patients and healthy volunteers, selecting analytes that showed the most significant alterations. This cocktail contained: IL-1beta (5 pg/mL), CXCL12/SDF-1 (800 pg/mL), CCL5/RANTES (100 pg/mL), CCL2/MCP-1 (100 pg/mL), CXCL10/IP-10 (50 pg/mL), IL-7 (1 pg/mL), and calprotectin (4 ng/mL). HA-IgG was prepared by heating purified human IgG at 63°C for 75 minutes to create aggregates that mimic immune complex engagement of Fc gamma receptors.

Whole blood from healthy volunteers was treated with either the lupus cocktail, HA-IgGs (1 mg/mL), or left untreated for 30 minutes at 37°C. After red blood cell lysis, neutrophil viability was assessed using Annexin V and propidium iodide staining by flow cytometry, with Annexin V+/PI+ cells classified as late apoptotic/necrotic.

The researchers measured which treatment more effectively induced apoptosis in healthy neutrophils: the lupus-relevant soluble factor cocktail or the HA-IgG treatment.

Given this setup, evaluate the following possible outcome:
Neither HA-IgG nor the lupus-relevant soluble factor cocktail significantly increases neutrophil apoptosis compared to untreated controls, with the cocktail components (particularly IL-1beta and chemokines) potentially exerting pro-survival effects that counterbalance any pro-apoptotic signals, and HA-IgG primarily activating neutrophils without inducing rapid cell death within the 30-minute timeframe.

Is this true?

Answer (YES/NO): NO